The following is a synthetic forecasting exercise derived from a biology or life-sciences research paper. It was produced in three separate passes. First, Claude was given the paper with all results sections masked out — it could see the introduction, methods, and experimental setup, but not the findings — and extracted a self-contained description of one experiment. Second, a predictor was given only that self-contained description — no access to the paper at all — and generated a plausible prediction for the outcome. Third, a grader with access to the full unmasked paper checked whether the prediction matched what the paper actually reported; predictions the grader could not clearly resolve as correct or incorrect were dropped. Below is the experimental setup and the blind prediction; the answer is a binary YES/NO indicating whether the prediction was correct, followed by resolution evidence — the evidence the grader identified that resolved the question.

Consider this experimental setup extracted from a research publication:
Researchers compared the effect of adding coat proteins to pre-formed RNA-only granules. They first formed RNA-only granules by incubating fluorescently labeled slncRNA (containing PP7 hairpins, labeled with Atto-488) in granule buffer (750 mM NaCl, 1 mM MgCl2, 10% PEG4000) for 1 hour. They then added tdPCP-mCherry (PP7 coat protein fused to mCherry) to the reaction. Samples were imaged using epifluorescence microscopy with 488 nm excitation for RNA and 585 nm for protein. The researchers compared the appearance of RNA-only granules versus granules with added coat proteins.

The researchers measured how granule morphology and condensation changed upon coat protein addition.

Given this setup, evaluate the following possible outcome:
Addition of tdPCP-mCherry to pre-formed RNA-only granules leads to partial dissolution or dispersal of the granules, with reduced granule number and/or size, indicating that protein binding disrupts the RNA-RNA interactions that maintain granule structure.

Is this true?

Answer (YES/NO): NO